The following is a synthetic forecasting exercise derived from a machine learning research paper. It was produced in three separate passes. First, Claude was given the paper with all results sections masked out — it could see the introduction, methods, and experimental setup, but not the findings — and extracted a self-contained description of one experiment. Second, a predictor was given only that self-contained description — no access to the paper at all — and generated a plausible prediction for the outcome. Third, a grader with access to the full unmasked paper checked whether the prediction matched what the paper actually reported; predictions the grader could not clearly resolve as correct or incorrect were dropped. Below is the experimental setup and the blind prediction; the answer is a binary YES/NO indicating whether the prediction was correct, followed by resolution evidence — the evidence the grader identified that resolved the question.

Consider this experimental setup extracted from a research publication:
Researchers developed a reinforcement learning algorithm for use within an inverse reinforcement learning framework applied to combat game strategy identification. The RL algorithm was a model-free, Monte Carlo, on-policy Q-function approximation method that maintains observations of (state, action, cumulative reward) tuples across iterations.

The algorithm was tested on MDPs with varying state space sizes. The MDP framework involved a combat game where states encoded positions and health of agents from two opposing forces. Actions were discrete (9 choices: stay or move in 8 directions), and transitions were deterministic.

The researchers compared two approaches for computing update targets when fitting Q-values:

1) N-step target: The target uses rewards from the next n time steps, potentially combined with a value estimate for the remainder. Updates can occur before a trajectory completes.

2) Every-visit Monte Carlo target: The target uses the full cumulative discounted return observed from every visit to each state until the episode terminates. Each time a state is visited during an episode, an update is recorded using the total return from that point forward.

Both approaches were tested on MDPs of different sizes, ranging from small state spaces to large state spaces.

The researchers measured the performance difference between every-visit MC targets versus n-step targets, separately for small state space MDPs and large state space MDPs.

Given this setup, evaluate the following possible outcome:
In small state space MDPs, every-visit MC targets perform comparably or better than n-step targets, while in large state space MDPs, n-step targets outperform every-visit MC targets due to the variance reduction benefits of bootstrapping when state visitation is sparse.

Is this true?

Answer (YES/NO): YES